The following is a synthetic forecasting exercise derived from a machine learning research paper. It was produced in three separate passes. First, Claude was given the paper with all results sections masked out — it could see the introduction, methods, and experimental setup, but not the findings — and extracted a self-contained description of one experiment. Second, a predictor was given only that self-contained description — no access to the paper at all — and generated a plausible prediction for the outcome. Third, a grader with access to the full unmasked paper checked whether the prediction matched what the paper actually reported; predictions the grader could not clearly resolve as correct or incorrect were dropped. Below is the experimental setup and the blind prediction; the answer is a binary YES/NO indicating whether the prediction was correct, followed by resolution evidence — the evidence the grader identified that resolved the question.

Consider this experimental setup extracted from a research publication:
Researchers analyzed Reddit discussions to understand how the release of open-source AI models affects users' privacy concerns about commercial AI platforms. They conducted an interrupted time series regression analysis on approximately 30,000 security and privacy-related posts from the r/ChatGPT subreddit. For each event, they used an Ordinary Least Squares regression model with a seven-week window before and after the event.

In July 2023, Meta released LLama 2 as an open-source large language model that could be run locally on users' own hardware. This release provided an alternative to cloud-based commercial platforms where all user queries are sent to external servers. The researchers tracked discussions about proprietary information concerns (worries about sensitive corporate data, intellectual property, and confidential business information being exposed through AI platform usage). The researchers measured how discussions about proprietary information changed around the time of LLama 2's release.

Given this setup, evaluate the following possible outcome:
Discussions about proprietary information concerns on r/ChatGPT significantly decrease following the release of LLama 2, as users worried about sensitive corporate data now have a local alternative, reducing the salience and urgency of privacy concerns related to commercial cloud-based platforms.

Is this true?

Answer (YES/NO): NO